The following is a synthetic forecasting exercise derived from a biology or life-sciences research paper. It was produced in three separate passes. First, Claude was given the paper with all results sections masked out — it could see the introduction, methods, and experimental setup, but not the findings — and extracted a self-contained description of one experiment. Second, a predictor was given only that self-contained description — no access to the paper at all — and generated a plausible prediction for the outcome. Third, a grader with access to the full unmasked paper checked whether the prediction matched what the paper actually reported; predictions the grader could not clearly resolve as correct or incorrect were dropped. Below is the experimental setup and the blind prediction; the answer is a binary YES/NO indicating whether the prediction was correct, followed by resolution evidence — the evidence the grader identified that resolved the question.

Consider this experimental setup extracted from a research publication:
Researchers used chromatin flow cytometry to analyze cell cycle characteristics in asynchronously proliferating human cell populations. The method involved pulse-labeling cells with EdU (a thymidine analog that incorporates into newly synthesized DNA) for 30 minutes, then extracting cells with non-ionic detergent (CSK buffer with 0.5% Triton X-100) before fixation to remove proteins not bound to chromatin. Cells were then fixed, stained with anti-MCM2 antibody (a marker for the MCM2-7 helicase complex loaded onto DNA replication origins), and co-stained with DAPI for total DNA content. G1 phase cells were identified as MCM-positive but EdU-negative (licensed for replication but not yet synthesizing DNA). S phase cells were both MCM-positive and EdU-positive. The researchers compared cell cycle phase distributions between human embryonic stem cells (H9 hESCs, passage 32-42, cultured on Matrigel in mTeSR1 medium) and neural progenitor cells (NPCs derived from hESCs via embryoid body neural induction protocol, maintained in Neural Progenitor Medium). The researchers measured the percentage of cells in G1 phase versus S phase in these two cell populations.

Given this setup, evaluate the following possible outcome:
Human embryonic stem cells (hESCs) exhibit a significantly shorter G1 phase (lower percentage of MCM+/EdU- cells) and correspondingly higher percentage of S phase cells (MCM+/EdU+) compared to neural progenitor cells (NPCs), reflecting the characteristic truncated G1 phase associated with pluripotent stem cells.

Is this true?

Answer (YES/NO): YES